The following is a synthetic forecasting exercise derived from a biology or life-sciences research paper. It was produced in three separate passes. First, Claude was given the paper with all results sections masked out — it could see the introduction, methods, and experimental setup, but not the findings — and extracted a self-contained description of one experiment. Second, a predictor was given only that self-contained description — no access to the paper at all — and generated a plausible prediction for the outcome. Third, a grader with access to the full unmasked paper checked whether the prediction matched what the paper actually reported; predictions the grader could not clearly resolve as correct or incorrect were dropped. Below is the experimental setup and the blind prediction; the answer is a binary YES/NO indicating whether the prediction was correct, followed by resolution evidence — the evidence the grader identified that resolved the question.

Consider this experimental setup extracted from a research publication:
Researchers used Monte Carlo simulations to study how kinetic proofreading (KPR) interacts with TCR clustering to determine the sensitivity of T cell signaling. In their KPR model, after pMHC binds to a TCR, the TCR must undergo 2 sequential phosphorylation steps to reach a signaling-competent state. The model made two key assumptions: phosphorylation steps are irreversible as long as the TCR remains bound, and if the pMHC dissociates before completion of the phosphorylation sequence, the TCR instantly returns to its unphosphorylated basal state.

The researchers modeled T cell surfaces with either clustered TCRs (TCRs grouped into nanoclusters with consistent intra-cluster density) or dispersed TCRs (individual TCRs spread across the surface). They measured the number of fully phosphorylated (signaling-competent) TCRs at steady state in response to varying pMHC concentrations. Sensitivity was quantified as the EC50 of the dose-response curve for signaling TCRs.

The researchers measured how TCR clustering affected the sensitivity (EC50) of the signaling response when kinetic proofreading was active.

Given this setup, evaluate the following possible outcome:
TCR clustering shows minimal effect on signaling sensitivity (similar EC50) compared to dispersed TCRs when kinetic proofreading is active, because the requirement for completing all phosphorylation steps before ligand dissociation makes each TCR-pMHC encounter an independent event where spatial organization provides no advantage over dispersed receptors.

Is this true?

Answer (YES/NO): NO